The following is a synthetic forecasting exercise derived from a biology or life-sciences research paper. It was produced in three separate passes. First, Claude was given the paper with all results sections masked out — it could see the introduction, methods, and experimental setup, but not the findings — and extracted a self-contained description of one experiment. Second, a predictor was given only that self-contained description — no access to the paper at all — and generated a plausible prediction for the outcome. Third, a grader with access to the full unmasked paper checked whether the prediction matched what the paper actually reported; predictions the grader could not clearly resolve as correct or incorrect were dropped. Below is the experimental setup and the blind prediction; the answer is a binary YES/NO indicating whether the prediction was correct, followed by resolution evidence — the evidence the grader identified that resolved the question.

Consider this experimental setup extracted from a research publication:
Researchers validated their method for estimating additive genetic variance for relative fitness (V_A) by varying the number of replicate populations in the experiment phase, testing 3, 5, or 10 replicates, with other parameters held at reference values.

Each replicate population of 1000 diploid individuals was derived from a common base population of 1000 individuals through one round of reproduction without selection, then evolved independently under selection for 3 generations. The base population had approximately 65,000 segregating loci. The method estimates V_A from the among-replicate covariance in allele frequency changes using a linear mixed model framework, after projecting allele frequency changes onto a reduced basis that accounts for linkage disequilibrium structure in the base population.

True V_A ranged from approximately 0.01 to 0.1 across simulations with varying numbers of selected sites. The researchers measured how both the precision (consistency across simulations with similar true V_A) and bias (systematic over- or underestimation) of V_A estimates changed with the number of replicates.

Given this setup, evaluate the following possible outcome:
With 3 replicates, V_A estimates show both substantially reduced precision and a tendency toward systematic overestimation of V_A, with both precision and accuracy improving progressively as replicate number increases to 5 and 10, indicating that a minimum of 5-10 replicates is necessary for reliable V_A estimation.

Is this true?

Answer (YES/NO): NO